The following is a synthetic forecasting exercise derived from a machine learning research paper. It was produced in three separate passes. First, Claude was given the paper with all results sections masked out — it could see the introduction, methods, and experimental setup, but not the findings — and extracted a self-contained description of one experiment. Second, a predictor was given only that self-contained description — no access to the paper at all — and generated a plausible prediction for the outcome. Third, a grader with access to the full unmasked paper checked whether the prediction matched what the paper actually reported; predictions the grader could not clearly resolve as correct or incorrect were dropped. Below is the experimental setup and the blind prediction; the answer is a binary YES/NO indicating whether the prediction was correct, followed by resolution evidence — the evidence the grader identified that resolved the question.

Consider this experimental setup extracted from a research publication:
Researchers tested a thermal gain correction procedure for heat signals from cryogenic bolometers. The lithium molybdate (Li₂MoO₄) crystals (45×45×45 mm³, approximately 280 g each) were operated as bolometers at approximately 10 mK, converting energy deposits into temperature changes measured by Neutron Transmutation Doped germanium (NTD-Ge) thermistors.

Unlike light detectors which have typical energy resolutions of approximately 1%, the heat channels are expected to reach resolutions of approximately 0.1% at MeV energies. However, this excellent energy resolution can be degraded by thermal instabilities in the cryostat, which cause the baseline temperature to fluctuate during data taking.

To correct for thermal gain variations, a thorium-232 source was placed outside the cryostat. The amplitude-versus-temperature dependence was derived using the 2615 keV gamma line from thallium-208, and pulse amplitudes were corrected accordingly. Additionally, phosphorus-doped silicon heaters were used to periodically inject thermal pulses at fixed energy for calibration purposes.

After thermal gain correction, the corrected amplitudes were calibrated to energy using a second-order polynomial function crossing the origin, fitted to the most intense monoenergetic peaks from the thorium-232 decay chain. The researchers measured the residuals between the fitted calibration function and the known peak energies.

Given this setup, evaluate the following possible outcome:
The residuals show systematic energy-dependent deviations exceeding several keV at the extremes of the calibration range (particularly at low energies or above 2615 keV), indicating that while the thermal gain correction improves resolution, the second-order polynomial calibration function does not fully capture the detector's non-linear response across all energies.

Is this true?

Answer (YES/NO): NO